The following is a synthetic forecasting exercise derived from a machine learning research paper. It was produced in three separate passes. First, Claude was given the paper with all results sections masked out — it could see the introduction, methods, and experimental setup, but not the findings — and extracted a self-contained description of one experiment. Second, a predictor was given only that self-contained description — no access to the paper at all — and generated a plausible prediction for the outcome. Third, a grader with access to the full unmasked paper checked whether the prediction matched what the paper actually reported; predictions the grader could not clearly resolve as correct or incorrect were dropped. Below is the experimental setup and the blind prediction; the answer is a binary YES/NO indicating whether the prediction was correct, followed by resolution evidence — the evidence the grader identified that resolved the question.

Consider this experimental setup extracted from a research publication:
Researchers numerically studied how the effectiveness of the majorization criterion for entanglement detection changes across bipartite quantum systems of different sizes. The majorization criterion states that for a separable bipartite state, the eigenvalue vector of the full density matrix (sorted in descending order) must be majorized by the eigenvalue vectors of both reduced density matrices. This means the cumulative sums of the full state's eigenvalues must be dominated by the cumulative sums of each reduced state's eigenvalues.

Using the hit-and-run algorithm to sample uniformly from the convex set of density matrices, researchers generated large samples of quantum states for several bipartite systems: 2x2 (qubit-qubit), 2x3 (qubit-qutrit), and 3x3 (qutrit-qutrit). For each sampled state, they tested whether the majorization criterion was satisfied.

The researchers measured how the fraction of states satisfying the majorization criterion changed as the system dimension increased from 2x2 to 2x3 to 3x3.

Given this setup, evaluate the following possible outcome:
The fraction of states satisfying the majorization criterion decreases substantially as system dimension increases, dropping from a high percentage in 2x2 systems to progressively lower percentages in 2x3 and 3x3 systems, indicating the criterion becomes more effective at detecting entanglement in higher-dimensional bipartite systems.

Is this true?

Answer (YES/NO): NO